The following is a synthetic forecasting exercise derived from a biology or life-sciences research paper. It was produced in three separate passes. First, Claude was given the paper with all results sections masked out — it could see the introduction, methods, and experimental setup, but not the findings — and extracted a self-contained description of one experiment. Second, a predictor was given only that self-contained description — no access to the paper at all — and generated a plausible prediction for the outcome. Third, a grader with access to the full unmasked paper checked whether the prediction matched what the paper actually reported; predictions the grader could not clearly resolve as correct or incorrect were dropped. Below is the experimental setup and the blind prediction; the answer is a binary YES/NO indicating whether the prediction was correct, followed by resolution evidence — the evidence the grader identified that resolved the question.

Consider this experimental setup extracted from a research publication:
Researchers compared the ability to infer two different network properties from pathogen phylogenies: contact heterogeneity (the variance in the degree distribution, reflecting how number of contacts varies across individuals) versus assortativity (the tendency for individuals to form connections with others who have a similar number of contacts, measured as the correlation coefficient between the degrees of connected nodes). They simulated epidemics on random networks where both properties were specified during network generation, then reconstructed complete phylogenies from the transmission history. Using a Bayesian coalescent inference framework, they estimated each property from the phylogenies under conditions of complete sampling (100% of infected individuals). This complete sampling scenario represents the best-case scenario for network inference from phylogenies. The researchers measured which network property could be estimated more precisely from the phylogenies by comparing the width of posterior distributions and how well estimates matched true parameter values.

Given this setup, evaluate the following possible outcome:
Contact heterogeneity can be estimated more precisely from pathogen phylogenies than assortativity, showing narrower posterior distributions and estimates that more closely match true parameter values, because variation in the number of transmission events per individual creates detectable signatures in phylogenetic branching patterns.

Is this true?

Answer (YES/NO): YES